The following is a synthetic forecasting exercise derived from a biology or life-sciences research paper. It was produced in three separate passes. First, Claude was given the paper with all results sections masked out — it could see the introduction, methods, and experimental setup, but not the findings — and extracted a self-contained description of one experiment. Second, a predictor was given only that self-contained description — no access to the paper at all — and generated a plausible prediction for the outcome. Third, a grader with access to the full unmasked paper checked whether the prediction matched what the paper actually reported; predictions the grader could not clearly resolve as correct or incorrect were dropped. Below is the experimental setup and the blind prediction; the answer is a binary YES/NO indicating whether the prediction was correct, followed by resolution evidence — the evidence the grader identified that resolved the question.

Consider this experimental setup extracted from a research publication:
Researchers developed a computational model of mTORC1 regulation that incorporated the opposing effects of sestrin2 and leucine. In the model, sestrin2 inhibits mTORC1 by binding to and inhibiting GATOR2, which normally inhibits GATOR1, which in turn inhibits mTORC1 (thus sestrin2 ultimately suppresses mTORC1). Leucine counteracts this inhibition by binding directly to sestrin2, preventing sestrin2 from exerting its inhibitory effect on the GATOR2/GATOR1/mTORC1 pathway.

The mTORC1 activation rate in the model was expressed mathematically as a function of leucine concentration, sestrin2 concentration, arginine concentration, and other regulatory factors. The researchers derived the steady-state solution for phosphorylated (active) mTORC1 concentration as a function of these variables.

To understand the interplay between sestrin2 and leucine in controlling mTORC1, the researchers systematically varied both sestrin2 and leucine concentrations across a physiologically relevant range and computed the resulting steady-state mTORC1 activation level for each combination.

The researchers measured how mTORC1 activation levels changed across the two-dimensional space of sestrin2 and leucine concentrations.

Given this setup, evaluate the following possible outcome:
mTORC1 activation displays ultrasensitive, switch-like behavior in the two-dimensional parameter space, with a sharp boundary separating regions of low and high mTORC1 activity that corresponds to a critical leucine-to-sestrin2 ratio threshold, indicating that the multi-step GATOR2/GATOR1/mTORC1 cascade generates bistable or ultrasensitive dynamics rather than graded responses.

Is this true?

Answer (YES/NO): NO